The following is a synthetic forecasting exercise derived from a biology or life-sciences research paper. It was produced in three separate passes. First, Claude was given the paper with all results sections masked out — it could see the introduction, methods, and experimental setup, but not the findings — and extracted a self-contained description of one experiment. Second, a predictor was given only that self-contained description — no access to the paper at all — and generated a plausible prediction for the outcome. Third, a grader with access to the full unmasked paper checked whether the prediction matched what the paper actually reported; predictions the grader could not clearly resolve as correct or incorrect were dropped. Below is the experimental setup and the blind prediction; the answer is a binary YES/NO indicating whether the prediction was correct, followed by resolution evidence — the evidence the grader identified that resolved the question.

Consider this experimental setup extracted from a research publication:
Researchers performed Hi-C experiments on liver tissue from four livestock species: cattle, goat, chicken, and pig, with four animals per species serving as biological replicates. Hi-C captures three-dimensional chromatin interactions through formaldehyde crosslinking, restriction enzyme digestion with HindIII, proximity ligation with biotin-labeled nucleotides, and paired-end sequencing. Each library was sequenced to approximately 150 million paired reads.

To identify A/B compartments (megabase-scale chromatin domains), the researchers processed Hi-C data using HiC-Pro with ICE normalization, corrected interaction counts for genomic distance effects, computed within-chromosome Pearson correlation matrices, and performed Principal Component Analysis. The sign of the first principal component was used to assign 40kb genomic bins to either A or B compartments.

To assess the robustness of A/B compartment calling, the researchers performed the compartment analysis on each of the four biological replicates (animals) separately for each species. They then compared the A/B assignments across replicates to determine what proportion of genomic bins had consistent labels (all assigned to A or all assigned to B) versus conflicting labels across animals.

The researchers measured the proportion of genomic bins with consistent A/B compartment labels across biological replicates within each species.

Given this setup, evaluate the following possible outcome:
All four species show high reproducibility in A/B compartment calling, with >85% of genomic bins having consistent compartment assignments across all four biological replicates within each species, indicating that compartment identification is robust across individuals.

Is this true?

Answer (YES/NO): NO